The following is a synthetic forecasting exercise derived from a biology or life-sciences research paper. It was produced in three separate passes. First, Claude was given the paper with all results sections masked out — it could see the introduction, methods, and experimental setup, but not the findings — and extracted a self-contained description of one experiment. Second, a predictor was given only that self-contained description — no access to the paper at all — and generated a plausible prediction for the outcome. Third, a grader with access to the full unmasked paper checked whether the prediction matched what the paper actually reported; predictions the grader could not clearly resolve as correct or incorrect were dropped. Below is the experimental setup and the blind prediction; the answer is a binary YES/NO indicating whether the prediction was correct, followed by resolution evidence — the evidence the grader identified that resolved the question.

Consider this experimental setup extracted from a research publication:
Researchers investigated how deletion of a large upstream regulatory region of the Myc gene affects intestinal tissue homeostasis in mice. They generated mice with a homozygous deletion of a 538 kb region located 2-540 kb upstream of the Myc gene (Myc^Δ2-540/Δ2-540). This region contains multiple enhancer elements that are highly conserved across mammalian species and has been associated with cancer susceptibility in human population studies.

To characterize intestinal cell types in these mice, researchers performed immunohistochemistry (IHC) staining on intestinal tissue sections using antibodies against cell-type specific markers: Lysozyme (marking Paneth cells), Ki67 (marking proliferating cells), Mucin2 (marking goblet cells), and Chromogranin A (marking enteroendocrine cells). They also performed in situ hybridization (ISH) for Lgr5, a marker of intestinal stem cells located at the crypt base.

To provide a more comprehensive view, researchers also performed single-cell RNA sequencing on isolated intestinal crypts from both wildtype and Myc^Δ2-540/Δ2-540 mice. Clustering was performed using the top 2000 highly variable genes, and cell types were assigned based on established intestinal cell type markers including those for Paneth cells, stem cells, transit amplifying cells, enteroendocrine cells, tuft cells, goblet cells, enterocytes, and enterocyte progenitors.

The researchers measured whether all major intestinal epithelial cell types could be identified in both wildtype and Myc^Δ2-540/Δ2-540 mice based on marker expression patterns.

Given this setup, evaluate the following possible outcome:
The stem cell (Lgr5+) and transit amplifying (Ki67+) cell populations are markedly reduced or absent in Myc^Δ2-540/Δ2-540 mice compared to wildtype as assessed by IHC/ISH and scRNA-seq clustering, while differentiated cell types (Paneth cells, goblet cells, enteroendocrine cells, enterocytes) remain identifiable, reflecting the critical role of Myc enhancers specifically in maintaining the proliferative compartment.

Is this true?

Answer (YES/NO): NO